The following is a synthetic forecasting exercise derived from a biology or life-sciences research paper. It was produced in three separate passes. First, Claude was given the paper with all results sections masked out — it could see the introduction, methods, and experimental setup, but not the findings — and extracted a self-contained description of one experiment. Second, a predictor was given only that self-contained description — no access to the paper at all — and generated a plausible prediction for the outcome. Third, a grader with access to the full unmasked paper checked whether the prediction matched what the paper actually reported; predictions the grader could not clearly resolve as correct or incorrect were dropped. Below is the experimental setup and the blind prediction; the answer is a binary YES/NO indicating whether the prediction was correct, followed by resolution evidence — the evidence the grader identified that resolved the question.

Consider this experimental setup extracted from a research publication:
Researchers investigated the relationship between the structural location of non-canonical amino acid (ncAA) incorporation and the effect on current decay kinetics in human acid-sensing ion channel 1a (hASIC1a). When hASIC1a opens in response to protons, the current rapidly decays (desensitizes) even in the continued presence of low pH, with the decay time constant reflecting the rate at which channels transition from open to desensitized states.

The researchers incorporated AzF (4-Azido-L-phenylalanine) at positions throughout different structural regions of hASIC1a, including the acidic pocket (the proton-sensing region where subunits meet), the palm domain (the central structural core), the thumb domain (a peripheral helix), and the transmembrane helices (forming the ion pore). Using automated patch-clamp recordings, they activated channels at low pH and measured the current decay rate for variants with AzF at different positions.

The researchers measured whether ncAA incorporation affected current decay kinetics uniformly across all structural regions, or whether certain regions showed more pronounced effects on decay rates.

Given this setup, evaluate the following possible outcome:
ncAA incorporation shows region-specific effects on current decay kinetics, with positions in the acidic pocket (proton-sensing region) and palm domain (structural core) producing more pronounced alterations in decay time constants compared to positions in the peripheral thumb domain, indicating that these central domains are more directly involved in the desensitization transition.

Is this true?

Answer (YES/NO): NO